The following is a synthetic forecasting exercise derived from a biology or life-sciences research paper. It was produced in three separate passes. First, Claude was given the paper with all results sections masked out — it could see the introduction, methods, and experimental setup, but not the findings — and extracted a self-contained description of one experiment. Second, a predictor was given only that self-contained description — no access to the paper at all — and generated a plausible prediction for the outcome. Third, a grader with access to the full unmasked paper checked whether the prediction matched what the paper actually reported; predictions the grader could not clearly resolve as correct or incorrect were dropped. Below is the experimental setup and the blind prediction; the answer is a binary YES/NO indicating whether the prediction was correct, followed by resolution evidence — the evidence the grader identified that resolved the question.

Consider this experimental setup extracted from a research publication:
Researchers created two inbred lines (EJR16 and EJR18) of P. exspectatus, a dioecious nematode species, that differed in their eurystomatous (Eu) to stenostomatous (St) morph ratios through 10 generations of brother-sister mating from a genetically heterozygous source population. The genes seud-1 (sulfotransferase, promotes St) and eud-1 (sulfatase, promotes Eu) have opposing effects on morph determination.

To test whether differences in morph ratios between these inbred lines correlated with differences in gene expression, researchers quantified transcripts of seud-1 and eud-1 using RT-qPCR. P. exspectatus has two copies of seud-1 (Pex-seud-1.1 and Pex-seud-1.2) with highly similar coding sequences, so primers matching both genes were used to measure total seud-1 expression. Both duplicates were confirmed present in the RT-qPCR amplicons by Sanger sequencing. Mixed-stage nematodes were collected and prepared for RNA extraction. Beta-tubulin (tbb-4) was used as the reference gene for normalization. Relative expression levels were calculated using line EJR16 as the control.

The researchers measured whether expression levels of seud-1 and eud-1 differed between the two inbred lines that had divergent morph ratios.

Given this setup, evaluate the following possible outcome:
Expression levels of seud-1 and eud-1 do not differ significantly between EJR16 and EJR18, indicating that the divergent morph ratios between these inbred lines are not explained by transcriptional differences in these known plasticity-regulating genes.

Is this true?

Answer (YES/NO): NO